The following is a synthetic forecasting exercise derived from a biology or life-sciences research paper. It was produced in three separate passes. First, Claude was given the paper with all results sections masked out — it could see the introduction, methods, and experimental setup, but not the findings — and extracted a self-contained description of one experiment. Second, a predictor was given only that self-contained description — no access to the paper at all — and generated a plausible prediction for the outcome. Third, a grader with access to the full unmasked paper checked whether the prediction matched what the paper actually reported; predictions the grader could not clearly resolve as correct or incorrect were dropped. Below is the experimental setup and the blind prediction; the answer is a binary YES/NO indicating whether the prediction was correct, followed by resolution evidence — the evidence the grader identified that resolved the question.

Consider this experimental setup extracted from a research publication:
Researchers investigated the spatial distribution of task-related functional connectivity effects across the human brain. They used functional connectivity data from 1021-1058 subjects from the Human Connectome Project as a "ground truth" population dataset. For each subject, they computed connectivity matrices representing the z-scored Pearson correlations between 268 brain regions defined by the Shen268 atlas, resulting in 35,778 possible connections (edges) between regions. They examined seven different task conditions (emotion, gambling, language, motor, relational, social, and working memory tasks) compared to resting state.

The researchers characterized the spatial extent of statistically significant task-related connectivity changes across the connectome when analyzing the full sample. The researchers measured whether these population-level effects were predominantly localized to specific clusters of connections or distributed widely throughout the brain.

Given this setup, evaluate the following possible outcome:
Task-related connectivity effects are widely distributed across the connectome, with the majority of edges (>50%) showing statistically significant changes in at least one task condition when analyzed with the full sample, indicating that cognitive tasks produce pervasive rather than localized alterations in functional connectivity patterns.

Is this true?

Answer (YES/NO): YES